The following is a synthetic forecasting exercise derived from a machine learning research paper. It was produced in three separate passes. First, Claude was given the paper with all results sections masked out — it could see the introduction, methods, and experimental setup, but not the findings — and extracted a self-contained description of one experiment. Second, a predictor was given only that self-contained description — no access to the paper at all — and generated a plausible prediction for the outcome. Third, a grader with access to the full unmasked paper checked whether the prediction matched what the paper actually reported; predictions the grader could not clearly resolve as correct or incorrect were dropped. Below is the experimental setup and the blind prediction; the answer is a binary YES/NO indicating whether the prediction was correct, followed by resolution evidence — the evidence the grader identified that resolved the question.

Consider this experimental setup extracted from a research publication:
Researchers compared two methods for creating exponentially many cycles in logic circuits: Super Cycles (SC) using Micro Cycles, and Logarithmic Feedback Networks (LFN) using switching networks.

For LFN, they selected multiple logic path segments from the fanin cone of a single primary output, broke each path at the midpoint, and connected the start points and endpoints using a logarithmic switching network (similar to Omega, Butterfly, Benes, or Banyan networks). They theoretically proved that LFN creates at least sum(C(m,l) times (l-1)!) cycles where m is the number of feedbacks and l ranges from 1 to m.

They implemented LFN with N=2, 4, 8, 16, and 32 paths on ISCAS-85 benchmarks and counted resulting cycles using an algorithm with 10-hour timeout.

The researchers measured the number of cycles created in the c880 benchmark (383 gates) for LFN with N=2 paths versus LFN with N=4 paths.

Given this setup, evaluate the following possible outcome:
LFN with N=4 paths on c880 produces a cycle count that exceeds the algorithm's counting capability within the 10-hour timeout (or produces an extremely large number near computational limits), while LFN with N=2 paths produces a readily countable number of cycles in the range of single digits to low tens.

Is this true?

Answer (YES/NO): NO